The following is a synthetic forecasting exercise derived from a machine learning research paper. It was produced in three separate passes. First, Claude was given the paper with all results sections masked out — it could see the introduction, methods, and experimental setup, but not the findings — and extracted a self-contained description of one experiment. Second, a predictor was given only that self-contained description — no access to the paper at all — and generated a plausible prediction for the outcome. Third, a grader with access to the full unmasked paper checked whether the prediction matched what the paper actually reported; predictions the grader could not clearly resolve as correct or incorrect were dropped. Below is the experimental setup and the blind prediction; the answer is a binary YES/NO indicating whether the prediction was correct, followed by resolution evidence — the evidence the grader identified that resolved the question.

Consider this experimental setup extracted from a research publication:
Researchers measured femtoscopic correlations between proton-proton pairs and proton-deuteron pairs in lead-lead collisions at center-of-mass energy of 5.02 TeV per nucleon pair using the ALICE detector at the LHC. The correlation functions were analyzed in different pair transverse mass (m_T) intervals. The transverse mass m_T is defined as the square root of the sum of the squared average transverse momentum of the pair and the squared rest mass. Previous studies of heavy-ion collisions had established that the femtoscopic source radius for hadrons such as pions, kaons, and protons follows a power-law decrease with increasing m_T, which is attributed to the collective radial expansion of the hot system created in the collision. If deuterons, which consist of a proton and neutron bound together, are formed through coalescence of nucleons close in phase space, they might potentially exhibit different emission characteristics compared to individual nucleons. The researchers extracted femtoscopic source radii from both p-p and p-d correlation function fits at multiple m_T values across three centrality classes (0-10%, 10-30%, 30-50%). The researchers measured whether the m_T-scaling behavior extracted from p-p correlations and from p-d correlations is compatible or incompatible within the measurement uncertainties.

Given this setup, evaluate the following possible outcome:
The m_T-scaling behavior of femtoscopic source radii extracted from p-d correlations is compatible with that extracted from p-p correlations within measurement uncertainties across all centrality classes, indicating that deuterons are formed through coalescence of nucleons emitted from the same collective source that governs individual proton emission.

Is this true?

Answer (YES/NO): YES